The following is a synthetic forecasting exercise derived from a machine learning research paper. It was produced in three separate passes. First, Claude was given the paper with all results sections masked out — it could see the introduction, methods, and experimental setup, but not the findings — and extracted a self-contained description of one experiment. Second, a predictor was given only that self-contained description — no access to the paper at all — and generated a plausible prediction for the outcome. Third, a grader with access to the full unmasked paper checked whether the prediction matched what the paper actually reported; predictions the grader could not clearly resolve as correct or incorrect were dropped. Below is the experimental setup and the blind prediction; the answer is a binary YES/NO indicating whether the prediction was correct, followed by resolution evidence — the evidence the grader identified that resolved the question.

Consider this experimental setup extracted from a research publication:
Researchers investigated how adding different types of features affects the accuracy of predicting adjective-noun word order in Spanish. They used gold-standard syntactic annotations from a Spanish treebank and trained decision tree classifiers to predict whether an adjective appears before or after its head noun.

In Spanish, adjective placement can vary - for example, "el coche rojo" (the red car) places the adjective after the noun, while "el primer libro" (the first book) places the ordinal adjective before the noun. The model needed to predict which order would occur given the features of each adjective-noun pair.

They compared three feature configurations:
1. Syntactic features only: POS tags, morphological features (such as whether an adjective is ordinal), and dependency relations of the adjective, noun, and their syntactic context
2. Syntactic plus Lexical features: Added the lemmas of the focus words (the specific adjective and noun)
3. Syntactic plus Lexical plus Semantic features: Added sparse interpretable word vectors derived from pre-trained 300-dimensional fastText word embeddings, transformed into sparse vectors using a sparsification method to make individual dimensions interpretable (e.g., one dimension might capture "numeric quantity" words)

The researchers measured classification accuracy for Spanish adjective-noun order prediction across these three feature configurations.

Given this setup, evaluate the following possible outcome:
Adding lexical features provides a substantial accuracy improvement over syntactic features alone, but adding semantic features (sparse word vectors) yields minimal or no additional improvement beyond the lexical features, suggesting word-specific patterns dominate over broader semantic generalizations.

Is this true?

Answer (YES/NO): NO